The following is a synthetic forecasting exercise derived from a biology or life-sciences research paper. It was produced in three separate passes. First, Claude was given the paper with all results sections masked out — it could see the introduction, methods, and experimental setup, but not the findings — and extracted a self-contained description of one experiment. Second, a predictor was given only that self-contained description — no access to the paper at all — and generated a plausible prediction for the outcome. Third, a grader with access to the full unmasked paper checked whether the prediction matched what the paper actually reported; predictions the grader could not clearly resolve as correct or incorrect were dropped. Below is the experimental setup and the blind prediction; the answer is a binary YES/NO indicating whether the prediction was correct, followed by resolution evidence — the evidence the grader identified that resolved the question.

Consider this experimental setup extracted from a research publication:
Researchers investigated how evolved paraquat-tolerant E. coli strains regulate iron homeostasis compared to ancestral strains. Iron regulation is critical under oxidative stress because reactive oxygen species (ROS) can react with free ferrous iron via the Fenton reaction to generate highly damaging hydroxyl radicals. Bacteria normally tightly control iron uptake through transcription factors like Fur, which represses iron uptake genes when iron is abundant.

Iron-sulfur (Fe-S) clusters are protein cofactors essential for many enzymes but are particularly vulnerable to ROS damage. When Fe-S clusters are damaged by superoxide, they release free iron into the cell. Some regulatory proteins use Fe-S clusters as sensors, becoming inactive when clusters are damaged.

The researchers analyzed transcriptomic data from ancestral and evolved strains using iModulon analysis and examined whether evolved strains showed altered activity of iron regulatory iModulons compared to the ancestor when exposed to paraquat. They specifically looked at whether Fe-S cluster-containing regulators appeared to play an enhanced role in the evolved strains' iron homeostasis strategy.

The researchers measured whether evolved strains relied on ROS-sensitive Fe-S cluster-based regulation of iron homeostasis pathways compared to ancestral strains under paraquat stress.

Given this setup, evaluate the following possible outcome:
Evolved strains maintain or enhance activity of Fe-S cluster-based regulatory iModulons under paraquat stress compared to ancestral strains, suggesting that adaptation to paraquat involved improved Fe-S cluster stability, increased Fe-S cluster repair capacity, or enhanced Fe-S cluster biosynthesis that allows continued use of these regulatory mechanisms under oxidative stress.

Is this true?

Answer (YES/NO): NO